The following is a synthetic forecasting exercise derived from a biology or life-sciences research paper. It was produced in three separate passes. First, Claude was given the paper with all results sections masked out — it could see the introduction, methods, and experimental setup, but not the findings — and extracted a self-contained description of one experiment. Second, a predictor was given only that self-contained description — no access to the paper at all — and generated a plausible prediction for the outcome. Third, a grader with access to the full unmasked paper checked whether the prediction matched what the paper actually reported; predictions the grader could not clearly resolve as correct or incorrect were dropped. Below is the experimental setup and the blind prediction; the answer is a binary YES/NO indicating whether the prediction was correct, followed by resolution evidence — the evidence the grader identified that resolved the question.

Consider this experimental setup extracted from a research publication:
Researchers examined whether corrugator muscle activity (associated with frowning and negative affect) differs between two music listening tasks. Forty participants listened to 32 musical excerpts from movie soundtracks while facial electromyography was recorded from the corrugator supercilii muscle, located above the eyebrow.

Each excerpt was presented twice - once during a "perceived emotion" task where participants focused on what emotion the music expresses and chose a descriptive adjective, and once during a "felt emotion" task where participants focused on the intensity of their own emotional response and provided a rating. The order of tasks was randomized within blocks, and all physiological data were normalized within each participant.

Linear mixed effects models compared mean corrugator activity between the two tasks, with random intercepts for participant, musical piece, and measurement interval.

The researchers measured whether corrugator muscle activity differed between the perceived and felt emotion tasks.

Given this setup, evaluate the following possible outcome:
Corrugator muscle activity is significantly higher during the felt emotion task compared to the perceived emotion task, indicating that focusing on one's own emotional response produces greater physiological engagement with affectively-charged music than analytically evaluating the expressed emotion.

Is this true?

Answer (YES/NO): YES